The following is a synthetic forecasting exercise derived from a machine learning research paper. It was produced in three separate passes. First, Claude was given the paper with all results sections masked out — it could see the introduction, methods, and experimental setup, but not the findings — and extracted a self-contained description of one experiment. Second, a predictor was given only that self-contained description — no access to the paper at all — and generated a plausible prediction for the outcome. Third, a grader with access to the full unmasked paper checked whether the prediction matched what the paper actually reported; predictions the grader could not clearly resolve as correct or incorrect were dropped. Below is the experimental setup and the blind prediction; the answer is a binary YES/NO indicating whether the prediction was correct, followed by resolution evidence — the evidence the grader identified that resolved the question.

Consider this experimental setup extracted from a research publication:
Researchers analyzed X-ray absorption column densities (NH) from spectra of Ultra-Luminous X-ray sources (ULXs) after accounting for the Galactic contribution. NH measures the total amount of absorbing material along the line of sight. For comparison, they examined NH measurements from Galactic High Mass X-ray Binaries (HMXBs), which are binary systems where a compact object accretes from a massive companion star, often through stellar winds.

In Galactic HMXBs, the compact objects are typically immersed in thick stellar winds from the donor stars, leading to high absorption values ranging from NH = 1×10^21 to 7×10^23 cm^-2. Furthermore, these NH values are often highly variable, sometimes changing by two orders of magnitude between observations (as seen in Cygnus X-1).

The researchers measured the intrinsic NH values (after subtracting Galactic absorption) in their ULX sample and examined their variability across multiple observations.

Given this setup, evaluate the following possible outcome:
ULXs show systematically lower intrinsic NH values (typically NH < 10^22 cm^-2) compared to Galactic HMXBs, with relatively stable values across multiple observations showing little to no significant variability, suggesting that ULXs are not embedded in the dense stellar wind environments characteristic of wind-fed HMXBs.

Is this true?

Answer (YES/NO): YES